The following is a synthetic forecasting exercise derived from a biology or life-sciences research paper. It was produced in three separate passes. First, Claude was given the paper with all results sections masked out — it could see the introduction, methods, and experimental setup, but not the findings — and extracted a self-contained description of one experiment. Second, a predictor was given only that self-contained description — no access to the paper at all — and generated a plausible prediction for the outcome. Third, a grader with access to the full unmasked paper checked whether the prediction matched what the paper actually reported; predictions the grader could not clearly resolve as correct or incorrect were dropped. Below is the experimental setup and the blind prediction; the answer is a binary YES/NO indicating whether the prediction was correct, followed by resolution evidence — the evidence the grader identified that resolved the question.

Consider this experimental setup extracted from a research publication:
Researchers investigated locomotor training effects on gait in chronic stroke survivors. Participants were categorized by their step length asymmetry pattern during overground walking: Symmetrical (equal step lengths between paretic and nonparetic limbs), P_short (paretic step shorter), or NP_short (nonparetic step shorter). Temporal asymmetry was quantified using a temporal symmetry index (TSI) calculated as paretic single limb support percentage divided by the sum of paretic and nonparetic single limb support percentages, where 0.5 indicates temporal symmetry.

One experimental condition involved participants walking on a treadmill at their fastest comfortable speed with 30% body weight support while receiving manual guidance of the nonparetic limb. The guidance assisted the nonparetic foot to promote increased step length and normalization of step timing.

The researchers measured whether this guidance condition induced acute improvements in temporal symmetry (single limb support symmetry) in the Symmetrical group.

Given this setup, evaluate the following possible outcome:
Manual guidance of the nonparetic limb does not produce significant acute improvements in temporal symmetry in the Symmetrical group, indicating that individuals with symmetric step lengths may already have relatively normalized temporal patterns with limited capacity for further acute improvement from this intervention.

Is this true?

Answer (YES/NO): NO